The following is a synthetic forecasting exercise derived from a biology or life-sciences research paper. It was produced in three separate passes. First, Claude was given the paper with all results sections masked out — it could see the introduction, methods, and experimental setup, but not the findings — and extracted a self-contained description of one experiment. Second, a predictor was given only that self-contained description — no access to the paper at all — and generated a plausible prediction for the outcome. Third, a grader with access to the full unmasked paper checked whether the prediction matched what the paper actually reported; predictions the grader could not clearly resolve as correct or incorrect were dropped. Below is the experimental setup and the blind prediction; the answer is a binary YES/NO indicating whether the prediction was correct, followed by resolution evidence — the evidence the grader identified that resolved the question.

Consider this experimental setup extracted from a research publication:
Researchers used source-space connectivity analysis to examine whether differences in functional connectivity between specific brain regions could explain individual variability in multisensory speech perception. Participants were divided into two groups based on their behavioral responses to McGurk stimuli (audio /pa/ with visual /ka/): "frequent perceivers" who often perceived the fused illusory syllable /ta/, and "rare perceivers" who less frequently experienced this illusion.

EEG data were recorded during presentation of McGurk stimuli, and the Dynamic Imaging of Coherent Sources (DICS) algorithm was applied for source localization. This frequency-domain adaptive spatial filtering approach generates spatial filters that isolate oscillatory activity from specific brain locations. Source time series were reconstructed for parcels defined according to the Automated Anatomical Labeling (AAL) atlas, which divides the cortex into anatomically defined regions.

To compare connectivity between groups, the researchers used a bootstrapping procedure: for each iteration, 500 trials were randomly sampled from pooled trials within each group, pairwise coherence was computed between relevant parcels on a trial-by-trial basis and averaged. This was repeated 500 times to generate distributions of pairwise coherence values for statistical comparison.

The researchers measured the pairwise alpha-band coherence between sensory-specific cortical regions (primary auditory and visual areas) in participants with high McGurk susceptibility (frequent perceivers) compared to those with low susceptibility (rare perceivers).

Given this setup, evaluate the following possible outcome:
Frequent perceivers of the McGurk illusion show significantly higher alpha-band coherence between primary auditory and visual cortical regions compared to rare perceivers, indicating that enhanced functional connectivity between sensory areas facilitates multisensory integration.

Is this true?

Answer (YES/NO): NO